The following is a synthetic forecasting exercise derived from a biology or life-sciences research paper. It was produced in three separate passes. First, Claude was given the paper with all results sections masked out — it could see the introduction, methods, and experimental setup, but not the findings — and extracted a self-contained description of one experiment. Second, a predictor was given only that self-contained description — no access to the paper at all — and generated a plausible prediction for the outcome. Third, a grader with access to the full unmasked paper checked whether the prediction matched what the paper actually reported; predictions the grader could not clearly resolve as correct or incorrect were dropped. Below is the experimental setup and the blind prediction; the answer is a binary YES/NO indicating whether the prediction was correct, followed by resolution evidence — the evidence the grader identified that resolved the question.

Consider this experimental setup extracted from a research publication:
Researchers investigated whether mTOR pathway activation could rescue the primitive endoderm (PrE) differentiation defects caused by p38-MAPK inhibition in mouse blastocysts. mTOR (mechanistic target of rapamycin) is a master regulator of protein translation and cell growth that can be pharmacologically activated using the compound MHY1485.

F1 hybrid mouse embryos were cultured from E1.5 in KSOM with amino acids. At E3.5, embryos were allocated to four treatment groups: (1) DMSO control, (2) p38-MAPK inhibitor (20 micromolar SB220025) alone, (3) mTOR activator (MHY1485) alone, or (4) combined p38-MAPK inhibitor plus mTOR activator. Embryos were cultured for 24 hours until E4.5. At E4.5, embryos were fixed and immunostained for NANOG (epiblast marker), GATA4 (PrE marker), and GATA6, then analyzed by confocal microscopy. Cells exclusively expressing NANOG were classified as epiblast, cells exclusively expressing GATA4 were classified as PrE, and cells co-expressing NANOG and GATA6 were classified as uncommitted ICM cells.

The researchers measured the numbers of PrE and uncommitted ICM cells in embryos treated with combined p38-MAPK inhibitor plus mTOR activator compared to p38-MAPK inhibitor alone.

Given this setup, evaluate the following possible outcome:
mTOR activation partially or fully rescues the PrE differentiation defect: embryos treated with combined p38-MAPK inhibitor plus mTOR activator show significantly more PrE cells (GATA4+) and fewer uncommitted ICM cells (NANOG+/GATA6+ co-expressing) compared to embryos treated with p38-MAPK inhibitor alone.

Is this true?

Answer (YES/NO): YES